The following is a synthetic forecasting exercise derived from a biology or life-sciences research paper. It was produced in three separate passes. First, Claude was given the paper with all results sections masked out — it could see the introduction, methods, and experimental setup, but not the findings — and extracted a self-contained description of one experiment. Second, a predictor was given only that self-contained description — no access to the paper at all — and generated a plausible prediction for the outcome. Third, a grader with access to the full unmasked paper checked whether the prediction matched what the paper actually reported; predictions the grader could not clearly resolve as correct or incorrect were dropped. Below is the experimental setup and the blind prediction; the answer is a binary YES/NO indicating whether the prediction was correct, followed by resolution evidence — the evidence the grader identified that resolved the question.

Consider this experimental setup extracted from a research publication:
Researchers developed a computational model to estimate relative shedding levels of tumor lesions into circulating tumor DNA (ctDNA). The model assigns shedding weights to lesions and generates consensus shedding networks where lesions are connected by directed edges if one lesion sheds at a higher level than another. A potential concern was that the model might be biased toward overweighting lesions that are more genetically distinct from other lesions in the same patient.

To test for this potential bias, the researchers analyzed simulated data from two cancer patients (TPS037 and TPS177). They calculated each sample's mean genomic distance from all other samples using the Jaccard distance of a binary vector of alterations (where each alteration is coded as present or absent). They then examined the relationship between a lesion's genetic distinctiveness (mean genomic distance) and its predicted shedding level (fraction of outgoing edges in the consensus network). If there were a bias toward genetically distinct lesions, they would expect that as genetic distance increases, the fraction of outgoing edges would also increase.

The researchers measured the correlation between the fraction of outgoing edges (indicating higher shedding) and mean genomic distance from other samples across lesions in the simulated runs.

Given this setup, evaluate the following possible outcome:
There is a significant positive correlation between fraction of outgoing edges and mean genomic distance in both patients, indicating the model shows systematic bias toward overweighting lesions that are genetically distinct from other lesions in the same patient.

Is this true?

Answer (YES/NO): NO